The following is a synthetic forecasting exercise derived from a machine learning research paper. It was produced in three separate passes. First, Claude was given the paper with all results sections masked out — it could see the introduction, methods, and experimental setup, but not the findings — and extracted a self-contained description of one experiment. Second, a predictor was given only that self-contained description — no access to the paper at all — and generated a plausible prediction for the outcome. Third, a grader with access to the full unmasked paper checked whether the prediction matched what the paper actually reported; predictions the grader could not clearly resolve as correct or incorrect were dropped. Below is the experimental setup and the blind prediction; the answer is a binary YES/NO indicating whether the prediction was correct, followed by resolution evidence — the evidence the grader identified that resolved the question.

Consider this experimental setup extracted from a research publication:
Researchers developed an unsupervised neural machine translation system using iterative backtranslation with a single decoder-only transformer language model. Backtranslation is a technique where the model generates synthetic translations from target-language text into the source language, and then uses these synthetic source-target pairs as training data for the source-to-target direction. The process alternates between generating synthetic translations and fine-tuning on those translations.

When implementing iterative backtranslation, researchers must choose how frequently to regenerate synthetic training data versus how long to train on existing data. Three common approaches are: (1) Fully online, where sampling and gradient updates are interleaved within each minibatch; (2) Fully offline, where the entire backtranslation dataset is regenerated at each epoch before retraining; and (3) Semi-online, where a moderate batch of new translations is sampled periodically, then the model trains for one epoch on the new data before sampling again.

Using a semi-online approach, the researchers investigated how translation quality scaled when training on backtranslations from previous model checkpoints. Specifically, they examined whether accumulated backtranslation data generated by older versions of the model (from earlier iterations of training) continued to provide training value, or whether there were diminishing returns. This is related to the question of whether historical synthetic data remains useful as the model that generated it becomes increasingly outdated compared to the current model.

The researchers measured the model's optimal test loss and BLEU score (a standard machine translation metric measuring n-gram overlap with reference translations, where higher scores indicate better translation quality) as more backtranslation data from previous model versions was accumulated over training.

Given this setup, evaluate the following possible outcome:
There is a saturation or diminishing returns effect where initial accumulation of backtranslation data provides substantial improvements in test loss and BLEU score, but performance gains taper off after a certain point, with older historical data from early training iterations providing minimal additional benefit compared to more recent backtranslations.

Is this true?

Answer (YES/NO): YES